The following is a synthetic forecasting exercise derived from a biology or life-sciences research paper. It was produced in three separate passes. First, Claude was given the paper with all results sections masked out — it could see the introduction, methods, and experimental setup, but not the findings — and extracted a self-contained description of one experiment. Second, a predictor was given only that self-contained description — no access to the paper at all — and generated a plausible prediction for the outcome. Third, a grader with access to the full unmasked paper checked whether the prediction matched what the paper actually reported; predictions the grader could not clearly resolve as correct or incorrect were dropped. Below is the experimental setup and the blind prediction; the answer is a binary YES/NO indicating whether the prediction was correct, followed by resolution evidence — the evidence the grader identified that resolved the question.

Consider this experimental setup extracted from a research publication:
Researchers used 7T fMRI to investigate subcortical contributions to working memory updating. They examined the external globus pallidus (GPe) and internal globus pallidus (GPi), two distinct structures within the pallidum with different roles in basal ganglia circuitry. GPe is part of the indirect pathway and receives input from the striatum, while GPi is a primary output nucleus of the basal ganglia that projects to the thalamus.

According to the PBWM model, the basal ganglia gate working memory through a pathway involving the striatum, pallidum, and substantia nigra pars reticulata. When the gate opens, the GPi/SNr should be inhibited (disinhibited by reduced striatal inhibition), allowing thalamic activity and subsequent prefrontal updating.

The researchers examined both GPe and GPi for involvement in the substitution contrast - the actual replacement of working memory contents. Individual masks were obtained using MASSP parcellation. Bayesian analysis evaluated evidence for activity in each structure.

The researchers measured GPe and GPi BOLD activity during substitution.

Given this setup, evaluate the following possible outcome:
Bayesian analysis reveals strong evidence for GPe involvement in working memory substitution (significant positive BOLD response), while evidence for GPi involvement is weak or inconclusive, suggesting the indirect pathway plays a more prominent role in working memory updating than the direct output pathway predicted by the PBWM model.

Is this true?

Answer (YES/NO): NO